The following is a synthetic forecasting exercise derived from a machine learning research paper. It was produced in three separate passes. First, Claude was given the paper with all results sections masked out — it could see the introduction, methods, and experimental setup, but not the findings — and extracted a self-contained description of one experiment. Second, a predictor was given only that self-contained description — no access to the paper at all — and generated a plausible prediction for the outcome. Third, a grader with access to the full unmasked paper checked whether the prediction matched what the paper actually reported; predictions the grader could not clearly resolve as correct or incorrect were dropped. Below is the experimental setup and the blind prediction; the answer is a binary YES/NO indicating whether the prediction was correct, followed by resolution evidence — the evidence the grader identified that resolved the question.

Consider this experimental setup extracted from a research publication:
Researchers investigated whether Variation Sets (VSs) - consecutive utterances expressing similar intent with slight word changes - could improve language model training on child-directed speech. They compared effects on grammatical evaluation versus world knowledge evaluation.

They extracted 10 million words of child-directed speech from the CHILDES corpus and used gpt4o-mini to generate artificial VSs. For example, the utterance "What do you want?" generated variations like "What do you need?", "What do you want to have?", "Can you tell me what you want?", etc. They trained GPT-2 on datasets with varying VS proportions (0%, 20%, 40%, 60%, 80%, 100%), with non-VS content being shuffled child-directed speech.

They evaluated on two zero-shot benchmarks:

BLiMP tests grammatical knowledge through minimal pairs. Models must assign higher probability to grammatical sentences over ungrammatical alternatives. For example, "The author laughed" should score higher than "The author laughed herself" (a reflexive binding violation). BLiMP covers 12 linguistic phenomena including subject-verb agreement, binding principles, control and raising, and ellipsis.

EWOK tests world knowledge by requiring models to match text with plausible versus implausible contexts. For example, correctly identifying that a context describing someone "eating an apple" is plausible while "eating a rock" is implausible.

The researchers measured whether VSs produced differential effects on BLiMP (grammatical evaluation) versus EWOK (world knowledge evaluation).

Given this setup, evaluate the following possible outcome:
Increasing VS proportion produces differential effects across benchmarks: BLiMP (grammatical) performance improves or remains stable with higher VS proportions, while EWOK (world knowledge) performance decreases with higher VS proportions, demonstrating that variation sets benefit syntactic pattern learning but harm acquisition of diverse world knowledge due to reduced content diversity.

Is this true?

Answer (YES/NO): NO